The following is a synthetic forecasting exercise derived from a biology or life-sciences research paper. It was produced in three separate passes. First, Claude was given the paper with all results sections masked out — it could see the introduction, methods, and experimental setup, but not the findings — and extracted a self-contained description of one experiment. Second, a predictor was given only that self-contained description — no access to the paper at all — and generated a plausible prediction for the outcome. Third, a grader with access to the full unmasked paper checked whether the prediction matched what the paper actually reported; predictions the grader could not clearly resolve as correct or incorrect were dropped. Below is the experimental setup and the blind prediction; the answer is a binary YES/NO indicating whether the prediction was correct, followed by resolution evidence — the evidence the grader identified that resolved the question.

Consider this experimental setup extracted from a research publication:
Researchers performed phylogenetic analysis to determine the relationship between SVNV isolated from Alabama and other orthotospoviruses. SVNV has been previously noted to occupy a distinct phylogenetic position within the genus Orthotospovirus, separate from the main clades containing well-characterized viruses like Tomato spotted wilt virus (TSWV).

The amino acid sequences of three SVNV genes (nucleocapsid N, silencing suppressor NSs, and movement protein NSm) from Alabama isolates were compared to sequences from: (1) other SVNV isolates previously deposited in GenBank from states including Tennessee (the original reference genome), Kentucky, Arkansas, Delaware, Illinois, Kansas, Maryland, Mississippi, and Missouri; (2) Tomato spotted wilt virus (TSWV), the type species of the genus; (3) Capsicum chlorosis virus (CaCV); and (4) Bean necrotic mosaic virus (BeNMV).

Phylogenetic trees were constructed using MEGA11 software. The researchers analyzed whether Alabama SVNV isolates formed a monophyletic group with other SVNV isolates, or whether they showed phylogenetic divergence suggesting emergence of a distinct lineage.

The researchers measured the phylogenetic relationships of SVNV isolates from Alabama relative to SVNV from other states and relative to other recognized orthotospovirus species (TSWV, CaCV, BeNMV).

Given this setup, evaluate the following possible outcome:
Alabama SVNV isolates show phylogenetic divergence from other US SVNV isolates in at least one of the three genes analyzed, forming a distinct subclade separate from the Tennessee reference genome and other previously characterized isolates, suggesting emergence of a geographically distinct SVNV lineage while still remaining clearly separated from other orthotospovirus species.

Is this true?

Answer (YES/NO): NO